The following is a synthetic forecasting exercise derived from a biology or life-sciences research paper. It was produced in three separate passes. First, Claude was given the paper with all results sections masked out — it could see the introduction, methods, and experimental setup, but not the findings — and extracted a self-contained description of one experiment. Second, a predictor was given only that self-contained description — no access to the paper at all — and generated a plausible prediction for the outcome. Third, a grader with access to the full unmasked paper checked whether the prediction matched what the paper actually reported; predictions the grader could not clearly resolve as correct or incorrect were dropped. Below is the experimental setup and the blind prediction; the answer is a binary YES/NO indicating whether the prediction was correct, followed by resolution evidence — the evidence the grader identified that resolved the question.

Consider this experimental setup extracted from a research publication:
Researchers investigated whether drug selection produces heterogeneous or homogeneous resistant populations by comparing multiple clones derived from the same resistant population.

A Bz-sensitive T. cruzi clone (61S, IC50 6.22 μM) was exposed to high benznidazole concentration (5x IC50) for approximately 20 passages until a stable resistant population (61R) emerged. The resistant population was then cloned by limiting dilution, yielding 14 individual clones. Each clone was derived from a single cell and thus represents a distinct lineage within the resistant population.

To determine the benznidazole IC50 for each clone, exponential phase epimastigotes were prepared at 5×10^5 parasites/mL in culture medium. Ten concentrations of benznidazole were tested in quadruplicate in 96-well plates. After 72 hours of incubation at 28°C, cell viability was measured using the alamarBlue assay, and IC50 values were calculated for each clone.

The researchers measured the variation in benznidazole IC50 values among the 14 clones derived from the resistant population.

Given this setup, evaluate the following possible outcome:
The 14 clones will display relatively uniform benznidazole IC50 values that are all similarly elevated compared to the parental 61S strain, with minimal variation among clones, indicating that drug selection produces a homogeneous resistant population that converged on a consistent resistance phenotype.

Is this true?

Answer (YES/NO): NO